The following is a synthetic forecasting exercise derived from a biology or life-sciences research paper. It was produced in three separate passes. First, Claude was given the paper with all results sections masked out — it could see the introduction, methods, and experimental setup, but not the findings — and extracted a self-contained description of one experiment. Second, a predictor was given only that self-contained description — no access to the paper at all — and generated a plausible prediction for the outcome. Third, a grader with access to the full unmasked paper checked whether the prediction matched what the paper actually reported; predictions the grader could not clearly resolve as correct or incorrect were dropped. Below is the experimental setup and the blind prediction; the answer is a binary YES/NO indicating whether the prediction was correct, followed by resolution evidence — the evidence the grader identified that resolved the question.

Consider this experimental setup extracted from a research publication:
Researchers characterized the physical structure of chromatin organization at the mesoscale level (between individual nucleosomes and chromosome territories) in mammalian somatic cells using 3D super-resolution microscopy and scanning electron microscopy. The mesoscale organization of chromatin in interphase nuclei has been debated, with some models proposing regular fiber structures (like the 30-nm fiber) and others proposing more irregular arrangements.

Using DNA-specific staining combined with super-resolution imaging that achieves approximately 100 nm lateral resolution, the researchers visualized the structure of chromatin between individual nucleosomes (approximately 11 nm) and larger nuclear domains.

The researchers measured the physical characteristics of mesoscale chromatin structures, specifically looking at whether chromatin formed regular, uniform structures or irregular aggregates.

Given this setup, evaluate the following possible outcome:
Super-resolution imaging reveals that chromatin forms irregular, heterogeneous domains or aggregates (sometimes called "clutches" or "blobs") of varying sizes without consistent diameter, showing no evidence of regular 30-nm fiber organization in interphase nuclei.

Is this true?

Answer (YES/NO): YES